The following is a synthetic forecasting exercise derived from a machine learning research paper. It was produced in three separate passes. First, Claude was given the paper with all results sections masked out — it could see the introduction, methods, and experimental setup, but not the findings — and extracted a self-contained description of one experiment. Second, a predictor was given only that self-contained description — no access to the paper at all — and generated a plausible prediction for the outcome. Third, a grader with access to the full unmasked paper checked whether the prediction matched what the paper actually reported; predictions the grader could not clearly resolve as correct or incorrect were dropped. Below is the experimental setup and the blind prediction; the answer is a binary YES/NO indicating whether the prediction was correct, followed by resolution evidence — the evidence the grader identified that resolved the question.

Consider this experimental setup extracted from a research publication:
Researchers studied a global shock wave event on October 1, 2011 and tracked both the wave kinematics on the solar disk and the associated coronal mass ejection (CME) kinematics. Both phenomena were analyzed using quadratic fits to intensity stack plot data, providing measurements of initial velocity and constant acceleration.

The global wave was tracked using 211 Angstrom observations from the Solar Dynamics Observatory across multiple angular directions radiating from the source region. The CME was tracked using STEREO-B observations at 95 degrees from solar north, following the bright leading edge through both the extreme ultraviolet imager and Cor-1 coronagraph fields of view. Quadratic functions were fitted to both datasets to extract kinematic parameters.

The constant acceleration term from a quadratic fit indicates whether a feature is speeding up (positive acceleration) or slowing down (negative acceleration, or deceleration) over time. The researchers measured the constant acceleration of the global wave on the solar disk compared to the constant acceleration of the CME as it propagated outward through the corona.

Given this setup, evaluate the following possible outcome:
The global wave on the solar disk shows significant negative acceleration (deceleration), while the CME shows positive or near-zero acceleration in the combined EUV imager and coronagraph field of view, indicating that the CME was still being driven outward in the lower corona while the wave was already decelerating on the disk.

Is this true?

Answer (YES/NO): NO